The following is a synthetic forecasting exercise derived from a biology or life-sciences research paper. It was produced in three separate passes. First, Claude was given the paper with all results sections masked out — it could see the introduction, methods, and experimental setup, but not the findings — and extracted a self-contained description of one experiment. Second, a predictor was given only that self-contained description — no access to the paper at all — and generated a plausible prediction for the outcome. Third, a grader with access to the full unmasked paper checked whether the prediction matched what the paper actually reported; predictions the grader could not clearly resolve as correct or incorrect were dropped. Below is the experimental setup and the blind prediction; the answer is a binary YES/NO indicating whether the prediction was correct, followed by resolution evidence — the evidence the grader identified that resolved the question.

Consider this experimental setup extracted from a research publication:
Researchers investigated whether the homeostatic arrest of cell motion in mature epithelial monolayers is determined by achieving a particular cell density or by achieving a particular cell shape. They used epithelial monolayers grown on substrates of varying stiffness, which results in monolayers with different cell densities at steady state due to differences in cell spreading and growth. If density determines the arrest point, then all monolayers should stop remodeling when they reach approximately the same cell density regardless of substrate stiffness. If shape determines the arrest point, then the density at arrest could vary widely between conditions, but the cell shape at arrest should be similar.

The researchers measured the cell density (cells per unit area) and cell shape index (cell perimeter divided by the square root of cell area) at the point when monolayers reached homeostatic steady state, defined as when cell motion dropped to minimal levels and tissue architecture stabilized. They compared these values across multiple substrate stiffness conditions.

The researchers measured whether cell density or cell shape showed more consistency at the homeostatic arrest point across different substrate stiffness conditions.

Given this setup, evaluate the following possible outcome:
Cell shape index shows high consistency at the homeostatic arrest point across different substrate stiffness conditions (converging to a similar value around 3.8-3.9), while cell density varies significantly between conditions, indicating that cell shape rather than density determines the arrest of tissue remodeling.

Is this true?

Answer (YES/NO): YES